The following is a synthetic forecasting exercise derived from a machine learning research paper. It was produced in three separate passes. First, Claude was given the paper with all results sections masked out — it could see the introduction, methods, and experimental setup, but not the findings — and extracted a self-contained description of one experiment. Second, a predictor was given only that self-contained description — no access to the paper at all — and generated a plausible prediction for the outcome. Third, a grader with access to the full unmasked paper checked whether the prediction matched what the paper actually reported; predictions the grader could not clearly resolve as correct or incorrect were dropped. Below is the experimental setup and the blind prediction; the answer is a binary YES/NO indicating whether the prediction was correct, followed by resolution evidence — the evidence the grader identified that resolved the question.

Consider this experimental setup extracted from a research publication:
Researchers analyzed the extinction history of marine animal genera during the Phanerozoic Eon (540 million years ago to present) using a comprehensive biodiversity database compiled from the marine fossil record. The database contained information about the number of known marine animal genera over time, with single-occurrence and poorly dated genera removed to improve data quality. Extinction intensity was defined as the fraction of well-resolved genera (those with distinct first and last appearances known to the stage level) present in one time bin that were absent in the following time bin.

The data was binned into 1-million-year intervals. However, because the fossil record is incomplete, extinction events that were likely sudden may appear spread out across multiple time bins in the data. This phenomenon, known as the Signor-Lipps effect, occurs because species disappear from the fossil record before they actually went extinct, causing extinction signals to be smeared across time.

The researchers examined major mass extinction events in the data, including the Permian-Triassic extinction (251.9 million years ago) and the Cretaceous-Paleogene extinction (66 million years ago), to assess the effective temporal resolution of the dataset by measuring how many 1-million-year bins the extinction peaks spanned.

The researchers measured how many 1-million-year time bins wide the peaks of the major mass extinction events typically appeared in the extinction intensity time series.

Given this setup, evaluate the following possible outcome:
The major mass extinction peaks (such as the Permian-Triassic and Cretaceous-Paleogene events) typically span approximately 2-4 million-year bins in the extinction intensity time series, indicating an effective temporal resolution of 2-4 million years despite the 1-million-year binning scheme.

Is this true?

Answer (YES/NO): YES